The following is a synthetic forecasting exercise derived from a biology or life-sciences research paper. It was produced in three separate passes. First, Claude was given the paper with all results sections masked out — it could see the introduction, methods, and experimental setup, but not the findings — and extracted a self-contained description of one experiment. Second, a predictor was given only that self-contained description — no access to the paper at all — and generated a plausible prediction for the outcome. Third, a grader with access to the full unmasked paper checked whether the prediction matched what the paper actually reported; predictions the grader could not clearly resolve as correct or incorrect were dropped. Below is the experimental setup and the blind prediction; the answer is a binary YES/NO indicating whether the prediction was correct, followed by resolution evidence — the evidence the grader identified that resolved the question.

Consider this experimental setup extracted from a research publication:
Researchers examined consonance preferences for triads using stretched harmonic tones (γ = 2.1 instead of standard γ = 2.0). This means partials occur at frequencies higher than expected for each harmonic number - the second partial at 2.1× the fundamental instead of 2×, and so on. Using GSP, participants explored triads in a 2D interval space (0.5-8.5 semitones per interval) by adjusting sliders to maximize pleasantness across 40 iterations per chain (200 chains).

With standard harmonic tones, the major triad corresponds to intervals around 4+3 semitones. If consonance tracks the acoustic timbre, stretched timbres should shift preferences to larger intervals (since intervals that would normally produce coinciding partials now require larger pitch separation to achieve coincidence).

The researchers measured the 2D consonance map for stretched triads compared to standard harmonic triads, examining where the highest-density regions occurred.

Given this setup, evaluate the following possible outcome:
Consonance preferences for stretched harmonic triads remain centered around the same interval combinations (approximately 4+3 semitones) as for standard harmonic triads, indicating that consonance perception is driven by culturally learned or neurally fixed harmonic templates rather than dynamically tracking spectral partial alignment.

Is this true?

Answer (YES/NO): NO